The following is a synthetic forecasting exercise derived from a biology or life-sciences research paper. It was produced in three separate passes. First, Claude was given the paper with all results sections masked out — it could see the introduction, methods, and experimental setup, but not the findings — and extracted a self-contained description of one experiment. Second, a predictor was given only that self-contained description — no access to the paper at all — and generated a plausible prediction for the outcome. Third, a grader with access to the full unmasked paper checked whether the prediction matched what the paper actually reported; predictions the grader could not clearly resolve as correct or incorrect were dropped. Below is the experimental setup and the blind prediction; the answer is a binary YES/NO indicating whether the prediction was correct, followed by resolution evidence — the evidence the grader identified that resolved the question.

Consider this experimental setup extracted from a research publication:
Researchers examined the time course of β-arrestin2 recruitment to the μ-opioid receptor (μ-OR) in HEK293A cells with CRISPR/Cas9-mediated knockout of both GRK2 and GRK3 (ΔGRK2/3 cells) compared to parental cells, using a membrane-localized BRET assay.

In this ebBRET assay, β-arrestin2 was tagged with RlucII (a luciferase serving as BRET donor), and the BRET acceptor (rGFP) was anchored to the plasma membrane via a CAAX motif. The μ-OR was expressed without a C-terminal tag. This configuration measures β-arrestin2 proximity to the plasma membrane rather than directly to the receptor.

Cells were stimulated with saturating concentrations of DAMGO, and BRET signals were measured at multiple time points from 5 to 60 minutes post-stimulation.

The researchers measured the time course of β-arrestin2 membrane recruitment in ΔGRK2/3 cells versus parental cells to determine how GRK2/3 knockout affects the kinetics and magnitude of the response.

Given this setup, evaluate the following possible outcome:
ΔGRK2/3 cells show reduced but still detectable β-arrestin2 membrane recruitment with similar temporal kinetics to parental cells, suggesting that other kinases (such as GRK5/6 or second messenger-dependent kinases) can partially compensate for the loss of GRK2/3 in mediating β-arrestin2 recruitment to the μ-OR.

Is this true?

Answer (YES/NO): NO